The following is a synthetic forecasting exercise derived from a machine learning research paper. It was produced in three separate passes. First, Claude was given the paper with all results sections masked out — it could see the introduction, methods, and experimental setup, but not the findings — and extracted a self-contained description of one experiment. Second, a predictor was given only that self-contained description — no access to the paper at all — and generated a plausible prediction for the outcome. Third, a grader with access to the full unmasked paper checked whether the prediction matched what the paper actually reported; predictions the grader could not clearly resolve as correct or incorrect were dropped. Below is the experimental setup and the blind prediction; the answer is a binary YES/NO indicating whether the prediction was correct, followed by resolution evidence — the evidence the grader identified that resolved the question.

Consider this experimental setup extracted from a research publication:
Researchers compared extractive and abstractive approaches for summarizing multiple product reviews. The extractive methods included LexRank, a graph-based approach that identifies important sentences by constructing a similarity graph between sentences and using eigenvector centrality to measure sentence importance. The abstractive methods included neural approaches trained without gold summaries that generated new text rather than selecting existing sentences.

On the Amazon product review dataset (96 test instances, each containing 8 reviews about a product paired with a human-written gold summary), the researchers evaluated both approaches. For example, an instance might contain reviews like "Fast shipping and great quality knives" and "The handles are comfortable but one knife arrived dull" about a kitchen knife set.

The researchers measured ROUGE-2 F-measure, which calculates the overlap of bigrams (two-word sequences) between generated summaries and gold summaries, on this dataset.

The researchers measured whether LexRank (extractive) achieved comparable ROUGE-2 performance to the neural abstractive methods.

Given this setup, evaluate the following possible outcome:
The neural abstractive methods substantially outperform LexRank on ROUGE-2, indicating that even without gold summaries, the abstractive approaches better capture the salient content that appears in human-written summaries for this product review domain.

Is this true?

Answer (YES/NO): NO